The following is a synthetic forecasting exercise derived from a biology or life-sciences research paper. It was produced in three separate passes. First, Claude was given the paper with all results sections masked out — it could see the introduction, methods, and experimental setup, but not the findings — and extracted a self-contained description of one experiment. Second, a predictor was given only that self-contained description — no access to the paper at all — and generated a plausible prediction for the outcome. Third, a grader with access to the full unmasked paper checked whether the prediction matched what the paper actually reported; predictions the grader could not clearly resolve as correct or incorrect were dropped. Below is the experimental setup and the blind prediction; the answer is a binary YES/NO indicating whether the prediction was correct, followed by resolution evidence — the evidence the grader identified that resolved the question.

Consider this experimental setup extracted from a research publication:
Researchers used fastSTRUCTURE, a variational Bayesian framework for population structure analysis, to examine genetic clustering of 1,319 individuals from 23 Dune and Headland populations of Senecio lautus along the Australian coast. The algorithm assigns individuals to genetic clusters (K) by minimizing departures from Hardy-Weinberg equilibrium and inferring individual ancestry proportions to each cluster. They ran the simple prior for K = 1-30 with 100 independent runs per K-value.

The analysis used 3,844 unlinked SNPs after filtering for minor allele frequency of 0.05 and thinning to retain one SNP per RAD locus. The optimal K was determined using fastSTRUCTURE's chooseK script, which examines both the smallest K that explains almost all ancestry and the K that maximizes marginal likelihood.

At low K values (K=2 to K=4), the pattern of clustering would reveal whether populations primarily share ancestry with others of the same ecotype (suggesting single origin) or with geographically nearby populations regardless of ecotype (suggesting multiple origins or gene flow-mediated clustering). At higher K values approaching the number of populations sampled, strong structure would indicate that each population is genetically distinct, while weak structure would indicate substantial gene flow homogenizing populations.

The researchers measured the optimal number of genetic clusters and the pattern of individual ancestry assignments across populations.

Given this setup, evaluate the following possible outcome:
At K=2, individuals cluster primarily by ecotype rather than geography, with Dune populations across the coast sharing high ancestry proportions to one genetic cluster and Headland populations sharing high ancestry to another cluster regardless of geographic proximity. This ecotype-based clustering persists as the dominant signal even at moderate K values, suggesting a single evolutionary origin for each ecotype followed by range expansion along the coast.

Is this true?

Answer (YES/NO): NO